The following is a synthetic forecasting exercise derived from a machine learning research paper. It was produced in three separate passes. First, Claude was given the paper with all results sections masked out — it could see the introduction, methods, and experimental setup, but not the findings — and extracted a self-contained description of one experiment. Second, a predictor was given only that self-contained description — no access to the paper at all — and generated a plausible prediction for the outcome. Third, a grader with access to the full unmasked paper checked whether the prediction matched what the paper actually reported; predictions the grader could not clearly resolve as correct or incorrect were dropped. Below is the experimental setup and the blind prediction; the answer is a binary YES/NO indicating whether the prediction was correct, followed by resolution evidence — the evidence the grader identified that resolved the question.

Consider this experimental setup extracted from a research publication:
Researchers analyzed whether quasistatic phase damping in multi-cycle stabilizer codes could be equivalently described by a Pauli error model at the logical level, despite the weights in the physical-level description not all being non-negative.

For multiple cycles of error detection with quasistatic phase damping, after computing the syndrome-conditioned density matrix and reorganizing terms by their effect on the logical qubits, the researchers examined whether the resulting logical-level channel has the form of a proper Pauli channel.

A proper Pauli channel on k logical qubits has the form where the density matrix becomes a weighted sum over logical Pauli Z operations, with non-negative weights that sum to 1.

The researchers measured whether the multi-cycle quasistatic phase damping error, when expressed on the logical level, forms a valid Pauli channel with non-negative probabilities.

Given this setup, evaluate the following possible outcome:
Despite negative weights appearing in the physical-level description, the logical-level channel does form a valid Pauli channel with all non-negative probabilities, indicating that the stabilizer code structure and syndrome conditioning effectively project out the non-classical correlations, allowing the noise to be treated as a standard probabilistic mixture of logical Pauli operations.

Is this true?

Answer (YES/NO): YES